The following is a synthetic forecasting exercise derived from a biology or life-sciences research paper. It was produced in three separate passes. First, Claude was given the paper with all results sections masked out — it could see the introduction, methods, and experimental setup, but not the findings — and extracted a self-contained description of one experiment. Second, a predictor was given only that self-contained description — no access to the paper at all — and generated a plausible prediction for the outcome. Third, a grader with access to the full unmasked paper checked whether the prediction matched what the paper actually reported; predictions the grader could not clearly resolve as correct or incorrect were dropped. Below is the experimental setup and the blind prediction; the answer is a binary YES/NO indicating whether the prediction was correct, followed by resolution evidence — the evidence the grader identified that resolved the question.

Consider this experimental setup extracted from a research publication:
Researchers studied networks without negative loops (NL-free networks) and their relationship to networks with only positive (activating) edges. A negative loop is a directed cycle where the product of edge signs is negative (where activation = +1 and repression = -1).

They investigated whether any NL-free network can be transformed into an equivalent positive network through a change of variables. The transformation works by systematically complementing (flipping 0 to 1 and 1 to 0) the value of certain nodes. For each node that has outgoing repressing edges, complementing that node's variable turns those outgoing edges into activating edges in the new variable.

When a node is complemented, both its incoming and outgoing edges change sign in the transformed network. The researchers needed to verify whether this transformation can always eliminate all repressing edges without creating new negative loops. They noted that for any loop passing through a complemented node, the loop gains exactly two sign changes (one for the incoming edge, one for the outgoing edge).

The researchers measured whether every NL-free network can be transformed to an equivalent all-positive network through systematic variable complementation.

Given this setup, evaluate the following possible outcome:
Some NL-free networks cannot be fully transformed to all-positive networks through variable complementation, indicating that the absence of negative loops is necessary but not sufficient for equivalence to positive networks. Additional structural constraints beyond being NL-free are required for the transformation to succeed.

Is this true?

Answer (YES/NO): NO